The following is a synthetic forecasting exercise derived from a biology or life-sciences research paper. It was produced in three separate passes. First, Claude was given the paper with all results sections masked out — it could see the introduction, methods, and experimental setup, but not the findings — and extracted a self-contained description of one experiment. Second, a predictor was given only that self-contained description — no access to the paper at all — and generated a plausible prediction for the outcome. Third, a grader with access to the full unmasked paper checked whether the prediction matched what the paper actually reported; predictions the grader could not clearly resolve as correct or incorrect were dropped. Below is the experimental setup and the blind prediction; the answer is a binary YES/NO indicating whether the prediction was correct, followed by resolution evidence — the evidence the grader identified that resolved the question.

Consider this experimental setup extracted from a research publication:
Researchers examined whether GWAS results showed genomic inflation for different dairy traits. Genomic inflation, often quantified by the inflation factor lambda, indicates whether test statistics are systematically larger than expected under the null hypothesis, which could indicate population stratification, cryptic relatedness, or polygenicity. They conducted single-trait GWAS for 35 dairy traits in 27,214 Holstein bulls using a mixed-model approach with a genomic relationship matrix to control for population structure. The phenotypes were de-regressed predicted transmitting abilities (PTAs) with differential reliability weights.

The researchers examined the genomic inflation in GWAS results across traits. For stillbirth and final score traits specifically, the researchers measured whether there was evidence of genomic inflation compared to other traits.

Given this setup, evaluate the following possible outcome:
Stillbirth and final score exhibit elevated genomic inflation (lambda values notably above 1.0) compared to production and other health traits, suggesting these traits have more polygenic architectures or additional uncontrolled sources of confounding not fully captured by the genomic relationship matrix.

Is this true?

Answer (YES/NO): NO